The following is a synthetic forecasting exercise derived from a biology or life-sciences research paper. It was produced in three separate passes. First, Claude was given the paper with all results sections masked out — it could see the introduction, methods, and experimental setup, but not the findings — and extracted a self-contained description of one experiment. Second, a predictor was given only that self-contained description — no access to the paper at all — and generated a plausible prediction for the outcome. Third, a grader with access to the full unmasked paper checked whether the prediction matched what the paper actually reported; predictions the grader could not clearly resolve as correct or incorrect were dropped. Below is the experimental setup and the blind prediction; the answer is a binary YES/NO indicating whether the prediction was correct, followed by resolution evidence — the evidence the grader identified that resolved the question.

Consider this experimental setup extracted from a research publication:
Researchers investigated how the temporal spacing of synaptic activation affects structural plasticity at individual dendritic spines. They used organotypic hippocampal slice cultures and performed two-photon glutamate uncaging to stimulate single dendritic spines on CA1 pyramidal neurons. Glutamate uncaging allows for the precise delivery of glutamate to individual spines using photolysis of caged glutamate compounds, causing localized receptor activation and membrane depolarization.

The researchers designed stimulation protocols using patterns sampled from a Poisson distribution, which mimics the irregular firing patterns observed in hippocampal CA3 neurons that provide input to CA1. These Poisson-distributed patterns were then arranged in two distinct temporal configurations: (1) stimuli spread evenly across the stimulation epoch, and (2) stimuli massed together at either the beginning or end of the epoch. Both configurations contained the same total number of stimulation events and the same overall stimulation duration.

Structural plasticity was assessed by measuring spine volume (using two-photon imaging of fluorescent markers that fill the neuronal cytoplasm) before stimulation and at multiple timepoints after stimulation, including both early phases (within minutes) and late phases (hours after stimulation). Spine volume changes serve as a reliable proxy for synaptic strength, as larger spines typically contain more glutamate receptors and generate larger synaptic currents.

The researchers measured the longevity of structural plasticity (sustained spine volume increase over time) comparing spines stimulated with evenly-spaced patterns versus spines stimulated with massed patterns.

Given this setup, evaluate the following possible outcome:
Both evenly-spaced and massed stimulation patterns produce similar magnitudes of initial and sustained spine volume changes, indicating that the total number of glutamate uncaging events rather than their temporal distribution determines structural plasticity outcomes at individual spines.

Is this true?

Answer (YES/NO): NO